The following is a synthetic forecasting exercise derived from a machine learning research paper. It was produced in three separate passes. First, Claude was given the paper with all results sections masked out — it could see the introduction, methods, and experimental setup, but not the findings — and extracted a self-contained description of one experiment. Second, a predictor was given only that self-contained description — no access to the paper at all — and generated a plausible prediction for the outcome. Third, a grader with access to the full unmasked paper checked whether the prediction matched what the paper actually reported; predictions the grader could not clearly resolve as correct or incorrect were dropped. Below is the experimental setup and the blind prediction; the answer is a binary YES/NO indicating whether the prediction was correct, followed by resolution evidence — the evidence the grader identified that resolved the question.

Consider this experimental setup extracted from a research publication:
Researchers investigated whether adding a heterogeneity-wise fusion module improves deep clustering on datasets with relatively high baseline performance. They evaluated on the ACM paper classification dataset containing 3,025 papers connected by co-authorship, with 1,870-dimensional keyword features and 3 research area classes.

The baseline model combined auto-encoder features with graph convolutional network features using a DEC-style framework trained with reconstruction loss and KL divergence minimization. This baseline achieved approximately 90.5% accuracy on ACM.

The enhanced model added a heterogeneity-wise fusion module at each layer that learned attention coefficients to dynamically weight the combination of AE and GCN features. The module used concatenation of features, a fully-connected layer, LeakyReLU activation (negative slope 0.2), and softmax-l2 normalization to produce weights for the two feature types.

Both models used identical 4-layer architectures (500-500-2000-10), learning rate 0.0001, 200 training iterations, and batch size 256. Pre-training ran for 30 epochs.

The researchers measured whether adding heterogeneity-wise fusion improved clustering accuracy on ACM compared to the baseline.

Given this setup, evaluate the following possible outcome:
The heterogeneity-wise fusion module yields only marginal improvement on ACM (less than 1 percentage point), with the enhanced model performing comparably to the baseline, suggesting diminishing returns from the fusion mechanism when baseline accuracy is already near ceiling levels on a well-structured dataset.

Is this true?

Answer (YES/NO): YES